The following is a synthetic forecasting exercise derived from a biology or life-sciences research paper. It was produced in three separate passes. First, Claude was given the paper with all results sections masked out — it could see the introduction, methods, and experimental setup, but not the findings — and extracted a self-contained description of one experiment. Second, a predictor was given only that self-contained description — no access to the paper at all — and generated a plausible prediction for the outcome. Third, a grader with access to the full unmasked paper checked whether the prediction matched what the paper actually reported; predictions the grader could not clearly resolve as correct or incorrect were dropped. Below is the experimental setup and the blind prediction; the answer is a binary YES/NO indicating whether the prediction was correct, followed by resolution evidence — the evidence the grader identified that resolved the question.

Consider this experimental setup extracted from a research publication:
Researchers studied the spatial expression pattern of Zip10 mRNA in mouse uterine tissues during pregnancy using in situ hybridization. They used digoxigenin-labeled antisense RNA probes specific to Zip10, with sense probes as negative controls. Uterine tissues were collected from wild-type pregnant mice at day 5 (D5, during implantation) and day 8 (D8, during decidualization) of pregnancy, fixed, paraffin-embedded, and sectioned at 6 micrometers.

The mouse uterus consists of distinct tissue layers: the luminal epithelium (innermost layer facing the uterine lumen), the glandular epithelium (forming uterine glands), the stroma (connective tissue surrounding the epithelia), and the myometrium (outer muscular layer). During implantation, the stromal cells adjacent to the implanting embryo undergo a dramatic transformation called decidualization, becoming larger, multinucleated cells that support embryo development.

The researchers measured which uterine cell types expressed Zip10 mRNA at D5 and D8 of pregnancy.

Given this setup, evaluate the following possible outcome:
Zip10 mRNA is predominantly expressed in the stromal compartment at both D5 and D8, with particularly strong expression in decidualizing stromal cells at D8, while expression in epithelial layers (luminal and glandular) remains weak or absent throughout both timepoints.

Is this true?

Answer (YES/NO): YES